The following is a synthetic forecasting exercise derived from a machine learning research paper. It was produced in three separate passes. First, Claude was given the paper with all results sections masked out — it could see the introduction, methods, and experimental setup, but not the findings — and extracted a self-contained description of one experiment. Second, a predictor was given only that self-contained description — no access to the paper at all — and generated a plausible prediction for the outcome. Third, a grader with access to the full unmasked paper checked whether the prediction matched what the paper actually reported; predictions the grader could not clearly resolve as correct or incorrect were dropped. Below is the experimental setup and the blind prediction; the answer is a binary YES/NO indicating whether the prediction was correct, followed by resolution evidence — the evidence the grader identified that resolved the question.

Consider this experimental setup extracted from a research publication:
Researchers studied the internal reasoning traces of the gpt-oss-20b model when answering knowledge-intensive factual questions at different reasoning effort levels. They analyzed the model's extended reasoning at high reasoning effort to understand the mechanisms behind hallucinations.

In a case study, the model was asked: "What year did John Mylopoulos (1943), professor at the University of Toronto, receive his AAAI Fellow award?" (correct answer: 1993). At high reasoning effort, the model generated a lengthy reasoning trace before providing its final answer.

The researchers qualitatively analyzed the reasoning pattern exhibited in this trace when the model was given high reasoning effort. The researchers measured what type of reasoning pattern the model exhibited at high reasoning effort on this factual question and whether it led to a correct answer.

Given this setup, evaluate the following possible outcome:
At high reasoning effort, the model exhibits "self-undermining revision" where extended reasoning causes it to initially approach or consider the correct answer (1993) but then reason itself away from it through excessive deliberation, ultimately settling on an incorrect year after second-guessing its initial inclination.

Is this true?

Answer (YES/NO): NO